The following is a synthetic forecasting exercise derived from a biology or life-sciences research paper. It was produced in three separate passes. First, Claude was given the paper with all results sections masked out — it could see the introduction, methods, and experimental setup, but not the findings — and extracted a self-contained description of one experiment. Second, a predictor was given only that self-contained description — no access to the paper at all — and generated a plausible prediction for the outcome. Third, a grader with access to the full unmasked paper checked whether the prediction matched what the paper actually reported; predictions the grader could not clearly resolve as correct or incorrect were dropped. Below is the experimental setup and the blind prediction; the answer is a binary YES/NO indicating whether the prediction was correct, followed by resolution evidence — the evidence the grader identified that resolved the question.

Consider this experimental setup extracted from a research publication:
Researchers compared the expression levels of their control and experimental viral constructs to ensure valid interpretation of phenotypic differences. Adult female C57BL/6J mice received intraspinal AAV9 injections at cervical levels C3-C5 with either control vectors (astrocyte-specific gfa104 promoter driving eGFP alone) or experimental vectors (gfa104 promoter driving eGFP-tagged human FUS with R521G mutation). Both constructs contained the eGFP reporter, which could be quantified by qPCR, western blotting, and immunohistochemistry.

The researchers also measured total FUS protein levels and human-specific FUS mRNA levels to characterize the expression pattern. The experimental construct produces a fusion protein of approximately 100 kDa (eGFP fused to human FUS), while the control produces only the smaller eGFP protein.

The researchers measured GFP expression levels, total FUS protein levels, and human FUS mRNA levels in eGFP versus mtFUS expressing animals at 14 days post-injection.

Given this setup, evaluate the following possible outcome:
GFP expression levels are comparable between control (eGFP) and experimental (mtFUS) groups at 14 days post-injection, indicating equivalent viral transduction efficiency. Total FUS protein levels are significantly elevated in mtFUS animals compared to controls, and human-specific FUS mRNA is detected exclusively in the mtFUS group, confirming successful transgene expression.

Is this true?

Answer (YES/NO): NO